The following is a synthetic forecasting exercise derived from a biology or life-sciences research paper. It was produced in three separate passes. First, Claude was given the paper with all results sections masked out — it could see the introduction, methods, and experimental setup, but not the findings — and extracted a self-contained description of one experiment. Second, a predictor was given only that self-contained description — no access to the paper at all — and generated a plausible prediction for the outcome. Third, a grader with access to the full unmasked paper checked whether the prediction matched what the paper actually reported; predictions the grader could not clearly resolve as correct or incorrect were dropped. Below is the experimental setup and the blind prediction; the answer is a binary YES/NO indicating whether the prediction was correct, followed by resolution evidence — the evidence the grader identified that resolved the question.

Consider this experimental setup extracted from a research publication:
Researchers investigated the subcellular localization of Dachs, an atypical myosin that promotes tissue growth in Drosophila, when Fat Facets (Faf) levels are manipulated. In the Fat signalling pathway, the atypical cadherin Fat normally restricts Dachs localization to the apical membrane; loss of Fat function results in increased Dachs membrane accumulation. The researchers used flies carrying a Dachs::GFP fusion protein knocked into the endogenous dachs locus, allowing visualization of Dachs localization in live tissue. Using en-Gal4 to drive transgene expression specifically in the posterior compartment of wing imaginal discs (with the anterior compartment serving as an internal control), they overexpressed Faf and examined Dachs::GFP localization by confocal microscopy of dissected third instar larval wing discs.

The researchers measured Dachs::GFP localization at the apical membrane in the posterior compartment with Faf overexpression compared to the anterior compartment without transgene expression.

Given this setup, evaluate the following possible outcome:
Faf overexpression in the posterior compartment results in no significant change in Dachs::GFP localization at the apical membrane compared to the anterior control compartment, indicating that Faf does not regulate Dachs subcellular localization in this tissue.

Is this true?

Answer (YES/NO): NO